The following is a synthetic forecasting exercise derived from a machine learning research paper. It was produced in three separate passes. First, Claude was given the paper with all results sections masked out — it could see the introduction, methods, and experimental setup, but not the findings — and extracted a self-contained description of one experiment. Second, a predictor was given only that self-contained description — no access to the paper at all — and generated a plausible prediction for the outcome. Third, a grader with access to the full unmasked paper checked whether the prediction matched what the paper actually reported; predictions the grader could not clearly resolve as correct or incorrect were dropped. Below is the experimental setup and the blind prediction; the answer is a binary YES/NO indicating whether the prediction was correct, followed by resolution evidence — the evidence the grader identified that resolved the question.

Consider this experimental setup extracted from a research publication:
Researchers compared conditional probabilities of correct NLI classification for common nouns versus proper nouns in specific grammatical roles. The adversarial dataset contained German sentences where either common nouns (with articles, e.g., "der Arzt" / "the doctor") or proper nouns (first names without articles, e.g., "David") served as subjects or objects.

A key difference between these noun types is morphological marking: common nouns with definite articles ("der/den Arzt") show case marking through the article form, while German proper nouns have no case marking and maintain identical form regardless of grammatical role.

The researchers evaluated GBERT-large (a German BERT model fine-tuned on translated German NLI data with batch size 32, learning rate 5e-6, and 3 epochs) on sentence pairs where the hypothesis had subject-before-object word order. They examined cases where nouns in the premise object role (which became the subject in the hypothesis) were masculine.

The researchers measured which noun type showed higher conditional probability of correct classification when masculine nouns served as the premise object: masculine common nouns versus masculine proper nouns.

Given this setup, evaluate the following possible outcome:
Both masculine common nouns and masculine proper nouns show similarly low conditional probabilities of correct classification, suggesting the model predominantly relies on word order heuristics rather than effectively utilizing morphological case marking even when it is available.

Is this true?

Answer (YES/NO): NO